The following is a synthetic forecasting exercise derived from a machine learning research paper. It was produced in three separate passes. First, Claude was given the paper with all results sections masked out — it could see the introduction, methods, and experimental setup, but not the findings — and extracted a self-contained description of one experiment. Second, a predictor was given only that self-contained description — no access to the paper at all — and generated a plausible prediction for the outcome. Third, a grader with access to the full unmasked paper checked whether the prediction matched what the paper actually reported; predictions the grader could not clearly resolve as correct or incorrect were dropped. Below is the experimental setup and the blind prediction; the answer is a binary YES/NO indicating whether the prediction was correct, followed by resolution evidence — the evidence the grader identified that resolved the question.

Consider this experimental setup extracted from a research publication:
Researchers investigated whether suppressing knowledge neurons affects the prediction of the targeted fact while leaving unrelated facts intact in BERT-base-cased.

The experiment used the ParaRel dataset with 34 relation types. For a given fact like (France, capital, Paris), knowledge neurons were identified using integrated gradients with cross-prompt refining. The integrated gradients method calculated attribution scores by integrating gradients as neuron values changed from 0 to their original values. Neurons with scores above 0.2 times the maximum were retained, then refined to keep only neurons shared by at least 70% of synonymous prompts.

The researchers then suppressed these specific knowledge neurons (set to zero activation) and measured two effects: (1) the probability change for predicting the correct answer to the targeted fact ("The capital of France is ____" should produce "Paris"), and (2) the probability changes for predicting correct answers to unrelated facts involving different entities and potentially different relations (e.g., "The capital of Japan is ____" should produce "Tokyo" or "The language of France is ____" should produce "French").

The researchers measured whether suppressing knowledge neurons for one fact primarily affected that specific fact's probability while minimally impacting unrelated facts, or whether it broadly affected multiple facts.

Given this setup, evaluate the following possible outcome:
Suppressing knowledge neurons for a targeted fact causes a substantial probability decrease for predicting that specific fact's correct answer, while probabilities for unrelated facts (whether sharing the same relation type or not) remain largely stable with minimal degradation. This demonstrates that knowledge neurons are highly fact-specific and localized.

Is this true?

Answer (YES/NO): NO